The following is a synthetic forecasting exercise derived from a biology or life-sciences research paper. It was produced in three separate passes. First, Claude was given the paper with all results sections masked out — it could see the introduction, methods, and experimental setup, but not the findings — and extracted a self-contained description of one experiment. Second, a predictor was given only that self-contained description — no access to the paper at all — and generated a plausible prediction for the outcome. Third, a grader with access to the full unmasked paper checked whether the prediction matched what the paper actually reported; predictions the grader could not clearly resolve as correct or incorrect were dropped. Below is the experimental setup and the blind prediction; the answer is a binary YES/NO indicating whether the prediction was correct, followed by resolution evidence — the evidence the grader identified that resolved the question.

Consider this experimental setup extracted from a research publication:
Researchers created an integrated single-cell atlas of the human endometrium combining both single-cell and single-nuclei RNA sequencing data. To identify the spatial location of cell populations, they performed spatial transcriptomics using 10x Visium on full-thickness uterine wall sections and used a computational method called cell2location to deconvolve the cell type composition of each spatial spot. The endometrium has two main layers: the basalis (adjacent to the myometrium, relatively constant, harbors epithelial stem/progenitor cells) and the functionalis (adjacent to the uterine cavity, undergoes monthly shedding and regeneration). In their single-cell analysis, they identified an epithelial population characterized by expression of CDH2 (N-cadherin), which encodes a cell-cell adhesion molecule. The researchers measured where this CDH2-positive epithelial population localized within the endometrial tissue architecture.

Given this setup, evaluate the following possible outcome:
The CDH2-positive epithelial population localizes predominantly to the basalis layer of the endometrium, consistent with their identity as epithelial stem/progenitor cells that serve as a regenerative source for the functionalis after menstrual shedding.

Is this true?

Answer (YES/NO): YES